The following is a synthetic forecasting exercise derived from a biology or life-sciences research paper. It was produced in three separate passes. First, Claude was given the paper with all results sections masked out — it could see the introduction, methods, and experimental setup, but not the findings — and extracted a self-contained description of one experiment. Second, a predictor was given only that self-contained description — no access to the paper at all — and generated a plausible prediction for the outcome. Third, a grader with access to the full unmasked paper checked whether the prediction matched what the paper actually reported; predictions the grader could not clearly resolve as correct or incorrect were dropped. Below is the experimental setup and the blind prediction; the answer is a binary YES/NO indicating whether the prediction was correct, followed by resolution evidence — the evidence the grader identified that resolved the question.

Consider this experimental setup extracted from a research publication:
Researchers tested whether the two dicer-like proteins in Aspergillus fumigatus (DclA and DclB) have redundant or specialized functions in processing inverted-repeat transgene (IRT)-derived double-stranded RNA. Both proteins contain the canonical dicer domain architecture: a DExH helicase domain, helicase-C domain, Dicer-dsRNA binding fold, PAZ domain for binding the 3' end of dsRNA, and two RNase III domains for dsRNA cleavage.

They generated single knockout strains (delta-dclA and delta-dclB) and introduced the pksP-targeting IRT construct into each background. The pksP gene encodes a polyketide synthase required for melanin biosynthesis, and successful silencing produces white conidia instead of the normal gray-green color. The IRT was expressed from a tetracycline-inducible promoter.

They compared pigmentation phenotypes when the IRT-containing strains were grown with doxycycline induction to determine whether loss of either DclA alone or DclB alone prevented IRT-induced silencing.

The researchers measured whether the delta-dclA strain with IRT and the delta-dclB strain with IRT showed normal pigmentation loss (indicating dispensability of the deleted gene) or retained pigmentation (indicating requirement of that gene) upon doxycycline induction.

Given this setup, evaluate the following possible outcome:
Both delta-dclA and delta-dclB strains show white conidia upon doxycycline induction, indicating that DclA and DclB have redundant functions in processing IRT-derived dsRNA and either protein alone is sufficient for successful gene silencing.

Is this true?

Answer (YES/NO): NO